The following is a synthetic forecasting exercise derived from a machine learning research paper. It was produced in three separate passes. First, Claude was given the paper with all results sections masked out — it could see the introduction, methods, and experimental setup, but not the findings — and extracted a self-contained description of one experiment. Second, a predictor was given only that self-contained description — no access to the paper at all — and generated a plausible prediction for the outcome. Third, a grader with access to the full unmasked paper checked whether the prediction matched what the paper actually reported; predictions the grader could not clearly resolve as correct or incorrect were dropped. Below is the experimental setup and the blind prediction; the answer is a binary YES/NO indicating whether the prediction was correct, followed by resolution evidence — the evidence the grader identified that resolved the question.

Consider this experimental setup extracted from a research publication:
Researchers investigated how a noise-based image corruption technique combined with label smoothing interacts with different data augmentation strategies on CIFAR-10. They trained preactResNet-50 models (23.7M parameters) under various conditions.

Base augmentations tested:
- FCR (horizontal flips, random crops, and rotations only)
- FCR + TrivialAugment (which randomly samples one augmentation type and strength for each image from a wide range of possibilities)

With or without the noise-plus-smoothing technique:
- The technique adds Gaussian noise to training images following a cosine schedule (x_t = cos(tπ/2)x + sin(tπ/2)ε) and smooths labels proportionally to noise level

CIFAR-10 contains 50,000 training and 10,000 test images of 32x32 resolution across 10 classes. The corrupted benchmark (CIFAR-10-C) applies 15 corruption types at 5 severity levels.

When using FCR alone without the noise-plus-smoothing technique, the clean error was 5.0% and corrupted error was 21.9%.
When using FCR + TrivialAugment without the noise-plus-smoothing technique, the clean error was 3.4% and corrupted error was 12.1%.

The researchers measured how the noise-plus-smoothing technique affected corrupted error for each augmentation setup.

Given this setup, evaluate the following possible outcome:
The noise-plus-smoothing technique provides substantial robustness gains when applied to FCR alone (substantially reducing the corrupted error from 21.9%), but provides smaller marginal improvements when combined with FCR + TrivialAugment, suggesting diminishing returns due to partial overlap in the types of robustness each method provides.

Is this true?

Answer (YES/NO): YES